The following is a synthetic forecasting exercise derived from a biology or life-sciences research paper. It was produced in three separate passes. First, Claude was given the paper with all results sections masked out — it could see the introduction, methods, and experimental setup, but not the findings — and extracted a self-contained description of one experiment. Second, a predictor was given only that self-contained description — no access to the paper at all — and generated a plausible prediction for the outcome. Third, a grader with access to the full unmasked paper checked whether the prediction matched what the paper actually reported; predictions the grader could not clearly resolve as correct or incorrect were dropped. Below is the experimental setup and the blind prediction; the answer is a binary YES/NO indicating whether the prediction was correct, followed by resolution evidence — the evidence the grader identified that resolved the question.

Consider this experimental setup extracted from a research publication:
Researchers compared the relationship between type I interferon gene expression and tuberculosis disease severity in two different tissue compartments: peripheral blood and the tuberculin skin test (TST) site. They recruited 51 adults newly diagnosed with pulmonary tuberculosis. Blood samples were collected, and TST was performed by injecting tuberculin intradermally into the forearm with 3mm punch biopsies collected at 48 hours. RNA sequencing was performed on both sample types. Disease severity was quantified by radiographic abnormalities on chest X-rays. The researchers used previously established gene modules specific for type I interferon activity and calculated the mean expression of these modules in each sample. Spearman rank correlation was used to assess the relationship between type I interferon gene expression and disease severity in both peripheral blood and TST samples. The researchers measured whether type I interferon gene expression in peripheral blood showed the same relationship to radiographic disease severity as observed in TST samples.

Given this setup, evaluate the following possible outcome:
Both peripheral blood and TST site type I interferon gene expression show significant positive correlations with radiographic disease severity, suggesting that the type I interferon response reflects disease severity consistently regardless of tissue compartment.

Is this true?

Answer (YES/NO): NO